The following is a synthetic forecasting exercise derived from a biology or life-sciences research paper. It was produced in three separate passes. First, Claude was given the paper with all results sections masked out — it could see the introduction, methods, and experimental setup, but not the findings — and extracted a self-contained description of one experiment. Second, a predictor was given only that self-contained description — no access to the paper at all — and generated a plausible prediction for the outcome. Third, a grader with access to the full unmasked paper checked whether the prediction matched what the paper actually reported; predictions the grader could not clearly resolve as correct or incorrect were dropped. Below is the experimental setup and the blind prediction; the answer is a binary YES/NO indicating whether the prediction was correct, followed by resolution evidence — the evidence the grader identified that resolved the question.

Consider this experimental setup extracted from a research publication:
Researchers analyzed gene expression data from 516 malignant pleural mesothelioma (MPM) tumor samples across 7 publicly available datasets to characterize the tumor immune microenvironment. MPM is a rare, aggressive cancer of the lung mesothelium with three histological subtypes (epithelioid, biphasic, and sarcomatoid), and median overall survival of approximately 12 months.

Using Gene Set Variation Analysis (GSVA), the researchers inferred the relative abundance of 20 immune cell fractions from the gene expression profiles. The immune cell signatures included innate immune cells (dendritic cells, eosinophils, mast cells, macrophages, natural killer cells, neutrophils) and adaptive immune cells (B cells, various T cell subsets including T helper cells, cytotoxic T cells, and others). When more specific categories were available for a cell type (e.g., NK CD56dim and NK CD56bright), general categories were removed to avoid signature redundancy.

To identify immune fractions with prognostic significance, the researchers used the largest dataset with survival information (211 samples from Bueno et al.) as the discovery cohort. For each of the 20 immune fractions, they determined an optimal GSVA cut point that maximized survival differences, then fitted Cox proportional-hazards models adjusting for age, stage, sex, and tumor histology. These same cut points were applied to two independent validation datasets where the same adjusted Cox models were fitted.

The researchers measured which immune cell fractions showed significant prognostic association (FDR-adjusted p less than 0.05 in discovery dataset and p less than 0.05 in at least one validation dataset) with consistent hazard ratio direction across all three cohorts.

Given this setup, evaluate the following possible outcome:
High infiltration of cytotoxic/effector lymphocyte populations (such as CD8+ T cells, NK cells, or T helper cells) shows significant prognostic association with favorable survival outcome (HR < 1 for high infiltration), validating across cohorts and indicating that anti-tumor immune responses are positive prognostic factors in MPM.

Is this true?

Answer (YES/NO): NO